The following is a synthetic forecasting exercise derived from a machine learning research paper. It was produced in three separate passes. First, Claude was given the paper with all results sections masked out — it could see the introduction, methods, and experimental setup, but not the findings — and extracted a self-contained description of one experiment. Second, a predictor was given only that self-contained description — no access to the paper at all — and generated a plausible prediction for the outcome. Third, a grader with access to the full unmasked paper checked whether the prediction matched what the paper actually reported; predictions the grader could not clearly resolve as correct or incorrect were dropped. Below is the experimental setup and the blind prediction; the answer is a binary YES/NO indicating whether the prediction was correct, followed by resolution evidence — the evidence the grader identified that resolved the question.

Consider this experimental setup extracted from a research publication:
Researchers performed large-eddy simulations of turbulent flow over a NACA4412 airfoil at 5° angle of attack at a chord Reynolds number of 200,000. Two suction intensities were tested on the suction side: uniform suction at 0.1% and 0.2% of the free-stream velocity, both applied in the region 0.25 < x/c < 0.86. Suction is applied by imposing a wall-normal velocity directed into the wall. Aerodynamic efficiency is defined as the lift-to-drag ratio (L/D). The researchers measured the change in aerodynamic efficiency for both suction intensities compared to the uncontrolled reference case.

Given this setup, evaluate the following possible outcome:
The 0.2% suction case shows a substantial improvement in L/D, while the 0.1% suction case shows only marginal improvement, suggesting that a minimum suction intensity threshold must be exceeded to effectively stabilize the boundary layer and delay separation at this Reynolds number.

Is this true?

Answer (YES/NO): NO